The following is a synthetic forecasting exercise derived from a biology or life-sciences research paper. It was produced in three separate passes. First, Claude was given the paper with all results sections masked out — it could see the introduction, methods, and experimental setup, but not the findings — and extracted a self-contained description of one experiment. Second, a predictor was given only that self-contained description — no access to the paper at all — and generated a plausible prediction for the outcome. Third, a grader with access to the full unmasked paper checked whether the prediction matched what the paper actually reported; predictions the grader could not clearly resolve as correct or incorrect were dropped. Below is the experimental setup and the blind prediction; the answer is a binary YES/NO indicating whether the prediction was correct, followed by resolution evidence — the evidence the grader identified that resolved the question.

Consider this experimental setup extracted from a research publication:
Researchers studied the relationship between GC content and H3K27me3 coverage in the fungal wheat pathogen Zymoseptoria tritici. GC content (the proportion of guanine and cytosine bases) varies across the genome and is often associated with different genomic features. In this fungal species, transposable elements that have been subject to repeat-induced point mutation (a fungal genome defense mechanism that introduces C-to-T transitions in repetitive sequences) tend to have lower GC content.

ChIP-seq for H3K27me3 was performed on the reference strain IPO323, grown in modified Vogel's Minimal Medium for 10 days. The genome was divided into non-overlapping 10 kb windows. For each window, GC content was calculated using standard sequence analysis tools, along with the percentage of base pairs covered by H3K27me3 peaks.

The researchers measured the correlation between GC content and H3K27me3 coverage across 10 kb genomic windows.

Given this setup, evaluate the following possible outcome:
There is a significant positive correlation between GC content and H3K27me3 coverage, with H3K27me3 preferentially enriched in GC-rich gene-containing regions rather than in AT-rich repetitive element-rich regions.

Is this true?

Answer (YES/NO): NO